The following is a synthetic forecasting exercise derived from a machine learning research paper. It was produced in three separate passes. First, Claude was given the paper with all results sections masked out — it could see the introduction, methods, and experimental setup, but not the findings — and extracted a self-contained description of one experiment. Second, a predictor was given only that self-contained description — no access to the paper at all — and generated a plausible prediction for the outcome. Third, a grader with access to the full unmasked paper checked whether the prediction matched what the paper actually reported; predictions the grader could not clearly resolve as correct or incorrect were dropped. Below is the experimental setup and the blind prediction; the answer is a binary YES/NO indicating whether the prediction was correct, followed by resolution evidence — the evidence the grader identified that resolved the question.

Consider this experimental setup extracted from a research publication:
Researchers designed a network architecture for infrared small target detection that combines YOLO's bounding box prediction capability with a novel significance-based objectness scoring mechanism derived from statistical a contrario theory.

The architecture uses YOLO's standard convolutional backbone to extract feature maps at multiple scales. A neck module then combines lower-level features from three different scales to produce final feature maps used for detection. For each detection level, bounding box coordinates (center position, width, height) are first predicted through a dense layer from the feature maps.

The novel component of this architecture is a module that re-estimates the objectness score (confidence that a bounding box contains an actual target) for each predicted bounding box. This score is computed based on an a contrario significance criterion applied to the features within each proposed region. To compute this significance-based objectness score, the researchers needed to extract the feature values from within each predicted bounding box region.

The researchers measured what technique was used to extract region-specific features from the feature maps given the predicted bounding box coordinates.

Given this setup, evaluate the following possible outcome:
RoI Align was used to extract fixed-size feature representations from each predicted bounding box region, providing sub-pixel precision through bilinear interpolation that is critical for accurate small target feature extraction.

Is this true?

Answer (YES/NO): YES